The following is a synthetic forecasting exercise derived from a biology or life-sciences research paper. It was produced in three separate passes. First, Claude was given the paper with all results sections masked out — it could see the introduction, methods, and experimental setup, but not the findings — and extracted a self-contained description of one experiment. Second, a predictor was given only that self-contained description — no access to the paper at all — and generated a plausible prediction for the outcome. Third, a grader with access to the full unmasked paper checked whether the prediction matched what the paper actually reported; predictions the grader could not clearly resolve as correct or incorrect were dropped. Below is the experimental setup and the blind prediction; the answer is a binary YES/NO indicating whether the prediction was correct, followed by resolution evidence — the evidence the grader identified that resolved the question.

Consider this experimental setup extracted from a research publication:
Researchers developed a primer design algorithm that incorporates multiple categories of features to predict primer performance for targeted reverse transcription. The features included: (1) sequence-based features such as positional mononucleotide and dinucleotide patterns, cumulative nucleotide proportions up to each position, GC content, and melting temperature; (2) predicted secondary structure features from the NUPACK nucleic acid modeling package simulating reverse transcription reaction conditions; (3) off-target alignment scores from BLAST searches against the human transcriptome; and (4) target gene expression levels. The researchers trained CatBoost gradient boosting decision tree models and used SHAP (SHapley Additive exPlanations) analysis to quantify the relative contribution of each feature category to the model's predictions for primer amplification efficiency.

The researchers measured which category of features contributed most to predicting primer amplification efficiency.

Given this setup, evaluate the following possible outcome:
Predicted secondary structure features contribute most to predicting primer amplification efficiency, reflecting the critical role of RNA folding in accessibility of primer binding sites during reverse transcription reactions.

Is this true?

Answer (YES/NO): NO